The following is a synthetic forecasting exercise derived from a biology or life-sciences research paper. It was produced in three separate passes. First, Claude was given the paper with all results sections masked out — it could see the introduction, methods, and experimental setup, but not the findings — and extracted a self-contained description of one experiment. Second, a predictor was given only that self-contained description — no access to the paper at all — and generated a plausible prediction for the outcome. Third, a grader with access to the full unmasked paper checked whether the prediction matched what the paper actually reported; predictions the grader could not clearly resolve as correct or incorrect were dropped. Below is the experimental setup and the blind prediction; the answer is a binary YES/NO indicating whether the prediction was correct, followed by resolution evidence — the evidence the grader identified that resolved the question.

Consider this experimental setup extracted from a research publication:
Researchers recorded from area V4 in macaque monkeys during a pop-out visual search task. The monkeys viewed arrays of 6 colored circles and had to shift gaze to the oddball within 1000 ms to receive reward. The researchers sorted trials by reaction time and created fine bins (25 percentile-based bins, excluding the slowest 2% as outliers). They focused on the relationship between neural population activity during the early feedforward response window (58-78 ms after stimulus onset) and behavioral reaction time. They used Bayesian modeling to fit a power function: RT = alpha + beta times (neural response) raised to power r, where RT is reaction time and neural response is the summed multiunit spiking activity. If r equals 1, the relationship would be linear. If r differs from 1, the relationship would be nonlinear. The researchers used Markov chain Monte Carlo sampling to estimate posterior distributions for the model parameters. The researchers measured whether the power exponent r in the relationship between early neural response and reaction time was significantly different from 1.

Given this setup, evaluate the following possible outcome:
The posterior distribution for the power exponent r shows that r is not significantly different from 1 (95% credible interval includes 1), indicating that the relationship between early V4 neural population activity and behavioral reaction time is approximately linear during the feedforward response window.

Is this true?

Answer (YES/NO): NO